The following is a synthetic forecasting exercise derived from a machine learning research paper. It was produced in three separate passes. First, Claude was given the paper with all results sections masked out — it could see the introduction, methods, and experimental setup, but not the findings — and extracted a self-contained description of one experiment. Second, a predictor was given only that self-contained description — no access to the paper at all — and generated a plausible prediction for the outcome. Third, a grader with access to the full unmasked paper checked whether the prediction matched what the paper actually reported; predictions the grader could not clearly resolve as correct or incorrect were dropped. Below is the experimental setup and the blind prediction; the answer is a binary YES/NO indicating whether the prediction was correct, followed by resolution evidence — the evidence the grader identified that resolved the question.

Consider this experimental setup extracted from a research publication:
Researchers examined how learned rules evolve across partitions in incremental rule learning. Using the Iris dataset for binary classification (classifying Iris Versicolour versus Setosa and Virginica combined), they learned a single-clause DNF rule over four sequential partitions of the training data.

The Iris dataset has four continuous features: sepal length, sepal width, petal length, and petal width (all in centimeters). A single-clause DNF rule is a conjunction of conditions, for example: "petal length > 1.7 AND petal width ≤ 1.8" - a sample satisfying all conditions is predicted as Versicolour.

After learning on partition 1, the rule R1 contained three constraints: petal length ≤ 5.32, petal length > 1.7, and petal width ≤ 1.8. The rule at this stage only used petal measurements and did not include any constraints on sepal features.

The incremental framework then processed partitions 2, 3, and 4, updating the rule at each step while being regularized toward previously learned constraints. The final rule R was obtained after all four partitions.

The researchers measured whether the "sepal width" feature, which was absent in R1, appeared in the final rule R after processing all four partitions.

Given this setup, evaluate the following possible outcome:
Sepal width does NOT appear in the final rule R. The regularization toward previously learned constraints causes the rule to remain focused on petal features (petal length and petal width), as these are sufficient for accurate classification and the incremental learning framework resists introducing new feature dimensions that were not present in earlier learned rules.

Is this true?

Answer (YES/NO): NO